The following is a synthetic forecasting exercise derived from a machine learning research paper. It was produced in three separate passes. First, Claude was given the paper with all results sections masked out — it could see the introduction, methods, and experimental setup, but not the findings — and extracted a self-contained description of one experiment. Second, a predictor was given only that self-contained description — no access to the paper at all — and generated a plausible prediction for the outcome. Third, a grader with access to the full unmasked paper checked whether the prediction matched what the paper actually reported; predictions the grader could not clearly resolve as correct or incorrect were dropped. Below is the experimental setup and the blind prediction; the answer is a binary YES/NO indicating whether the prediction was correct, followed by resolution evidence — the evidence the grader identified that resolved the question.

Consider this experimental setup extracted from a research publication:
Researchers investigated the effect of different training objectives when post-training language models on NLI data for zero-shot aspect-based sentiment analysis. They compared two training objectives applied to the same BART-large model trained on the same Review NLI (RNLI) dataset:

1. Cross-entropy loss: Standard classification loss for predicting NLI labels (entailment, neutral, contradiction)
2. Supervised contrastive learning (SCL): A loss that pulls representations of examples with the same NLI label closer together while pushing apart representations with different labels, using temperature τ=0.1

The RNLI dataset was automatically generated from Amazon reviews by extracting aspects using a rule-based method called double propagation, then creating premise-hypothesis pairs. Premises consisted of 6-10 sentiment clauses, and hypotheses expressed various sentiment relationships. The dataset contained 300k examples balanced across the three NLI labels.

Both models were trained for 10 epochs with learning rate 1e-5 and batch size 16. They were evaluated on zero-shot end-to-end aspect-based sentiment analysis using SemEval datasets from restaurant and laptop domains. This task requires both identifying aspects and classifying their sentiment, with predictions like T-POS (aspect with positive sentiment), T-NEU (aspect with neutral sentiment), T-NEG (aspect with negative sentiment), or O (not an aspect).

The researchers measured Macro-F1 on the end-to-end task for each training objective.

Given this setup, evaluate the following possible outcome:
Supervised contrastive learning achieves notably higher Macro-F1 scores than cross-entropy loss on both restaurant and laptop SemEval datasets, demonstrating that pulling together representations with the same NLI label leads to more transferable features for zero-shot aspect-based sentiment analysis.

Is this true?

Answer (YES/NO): YES